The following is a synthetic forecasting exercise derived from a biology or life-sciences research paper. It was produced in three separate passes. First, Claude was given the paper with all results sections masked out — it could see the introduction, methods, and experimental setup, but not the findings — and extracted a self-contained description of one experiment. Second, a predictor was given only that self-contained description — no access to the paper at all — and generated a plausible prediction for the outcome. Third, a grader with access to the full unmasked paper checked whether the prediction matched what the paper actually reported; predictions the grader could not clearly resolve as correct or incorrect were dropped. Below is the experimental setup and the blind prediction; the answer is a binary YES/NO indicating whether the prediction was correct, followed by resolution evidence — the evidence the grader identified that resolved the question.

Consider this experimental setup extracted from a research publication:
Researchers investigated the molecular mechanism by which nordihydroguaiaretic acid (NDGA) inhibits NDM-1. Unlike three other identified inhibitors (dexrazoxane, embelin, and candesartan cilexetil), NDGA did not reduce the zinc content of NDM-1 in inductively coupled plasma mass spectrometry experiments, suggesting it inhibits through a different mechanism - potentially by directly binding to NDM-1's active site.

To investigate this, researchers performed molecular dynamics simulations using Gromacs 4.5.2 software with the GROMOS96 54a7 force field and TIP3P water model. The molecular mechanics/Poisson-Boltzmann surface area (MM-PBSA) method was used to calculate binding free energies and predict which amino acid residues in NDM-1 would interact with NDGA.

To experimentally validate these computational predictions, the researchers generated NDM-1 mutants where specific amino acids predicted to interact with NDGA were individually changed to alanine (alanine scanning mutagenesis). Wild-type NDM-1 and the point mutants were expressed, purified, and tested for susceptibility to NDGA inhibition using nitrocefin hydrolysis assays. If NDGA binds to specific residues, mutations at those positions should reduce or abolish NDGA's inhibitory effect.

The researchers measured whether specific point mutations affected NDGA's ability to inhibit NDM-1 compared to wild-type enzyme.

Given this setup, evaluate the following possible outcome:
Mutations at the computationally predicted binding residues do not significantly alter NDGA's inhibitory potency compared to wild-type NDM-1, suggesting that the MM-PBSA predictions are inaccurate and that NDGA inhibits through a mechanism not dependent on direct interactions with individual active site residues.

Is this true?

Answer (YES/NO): NO